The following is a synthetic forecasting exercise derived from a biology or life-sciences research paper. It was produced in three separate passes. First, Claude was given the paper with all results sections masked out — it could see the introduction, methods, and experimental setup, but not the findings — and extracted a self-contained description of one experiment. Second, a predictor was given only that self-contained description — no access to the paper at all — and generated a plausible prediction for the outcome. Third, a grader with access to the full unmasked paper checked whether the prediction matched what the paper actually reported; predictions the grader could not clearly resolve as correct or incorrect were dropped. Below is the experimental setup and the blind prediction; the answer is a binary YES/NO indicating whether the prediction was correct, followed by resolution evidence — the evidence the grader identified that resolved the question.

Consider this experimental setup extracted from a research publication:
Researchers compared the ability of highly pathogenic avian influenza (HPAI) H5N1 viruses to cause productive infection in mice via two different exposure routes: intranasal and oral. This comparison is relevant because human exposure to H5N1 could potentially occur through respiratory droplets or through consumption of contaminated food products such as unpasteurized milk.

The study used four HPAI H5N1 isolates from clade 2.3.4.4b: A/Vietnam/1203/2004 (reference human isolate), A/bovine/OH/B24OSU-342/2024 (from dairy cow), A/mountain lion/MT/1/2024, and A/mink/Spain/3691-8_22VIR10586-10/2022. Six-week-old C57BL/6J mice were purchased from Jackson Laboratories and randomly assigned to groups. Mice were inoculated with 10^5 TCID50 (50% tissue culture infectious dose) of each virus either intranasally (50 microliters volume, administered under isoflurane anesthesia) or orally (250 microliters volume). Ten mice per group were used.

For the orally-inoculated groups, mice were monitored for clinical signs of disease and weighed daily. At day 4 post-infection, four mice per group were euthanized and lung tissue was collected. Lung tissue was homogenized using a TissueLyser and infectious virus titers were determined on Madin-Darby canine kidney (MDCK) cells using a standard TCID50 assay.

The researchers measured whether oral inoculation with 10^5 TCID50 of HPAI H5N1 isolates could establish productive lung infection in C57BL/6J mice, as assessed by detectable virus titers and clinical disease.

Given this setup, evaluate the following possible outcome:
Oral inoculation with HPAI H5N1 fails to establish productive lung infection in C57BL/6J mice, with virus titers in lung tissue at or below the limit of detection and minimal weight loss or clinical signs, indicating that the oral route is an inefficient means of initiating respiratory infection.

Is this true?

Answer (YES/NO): NO